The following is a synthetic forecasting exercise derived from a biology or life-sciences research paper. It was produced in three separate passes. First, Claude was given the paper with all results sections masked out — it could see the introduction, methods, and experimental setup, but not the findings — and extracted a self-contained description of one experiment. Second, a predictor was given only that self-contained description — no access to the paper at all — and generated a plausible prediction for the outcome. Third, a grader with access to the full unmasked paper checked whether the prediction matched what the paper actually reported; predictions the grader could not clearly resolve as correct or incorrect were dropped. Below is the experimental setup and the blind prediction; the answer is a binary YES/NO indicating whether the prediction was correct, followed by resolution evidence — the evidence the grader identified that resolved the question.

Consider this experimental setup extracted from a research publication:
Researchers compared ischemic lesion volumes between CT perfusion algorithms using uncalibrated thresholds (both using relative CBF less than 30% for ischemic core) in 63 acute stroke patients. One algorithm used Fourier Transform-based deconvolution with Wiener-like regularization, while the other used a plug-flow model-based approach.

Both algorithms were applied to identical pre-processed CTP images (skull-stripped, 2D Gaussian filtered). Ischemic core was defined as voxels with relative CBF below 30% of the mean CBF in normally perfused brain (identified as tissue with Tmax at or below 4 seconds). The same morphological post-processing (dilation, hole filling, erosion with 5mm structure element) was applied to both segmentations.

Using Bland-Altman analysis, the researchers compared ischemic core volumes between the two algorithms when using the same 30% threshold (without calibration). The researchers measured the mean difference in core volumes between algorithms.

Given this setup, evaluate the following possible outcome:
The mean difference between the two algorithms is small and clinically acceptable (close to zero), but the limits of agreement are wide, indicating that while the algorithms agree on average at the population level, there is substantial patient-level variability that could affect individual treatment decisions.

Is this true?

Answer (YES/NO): NO